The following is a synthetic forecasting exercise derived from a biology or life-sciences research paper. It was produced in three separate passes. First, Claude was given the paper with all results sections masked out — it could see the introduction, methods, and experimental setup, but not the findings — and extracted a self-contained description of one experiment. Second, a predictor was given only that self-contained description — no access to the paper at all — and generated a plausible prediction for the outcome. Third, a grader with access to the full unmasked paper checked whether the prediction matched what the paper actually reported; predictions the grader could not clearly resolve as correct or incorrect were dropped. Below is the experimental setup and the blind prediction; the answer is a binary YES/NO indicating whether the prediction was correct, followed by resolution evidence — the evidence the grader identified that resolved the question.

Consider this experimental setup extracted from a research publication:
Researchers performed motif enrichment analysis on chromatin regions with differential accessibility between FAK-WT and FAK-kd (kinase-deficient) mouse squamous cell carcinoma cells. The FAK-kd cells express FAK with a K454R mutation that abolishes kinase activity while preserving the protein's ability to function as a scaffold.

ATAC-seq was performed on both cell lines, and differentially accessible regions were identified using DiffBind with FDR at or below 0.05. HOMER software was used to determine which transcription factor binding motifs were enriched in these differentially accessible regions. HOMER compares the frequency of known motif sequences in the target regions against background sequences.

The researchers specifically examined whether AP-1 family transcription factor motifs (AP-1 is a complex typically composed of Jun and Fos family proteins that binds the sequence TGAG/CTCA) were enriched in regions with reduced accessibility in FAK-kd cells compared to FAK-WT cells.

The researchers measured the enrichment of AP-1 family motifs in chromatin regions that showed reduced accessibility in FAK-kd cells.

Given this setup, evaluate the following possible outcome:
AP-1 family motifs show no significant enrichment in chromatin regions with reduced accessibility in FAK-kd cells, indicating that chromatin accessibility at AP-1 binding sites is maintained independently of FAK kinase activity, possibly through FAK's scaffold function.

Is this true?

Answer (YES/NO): NO